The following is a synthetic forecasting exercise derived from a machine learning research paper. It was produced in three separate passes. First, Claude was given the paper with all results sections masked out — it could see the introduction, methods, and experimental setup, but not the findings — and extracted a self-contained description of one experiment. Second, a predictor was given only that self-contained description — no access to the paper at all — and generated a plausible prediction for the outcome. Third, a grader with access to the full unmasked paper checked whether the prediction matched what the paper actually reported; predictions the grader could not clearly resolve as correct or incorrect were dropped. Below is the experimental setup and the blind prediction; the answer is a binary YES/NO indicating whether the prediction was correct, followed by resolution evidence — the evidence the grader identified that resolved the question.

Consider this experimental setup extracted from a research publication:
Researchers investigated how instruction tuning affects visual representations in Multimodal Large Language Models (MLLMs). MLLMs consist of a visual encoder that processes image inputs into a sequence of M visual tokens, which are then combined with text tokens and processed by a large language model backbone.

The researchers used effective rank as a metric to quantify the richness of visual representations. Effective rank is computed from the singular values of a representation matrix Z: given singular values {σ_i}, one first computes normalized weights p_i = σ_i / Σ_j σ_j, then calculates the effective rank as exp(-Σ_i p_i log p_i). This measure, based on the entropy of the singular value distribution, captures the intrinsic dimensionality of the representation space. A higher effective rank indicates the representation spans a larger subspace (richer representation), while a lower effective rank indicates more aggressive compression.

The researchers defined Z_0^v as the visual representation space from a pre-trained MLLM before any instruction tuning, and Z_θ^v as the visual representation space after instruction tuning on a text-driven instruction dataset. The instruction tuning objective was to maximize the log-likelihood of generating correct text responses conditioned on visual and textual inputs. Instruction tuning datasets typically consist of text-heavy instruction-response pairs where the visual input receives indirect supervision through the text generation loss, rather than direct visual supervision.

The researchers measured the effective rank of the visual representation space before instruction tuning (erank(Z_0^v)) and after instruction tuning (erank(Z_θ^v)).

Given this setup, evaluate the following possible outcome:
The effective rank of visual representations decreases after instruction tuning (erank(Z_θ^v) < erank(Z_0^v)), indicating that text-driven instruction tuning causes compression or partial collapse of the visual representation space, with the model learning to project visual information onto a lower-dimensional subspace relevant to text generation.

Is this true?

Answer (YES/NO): YES